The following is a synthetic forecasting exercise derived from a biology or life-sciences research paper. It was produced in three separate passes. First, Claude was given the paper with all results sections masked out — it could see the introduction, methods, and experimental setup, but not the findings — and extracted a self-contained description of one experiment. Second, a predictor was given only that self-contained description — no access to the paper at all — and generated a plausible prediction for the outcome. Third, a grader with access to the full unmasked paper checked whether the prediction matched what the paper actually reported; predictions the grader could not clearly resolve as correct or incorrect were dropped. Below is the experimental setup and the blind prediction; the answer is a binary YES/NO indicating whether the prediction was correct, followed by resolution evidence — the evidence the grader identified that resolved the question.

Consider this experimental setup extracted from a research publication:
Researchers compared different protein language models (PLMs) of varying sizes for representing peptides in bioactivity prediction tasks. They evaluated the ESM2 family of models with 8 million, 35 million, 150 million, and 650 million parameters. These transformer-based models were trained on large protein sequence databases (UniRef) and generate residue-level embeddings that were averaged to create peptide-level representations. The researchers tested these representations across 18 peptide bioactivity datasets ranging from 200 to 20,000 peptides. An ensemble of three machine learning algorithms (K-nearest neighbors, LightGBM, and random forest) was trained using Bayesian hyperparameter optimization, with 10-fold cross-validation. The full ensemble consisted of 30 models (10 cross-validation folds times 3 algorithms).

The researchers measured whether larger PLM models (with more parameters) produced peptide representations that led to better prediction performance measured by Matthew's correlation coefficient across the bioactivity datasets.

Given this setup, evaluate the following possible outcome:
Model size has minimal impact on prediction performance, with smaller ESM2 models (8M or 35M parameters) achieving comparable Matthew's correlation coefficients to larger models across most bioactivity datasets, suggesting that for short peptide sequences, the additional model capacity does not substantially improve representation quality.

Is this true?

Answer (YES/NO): YES